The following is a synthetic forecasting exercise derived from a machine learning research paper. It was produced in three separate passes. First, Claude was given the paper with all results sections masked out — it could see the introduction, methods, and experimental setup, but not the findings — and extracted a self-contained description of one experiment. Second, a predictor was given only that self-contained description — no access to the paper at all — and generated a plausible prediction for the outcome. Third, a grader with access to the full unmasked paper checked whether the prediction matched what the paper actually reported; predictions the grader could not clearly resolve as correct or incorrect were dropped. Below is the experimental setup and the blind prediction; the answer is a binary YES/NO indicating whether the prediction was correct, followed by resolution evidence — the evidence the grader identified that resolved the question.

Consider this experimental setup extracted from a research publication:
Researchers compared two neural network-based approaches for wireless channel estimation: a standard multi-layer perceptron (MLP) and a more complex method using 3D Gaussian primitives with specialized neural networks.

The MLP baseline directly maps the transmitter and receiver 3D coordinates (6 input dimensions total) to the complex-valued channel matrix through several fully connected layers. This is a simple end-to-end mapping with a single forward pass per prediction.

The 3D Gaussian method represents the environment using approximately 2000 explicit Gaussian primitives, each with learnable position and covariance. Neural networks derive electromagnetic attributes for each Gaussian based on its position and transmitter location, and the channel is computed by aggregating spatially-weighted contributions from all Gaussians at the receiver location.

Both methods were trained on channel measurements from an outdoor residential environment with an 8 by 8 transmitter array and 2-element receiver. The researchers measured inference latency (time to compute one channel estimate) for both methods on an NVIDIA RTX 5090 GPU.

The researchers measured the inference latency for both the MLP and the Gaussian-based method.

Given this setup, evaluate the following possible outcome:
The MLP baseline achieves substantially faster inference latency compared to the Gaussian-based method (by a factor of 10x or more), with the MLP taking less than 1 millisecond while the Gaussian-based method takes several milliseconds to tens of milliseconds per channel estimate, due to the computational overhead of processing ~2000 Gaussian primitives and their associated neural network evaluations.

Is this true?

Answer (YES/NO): NO